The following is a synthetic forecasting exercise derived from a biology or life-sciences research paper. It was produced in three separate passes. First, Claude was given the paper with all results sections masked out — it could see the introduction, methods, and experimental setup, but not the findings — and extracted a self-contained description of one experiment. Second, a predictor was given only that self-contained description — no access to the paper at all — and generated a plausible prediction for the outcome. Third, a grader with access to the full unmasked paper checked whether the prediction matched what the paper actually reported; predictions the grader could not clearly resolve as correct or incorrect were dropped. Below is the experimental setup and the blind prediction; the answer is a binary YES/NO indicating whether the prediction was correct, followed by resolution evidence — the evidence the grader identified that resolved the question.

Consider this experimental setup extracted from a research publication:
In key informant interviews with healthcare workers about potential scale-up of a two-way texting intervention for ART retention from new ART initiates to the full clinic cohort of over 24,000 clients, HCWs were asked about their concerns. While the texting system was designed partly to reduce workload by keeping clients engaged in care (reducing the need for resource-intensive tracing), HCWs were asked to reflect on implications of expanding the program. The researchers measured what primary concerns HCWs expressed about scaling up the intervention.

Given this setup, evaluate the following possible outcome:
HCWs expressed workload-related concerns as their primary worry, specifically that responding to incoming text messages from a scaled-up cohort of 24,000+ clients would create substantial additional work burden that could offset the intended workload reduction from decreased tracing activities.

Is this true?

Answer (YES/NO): NO